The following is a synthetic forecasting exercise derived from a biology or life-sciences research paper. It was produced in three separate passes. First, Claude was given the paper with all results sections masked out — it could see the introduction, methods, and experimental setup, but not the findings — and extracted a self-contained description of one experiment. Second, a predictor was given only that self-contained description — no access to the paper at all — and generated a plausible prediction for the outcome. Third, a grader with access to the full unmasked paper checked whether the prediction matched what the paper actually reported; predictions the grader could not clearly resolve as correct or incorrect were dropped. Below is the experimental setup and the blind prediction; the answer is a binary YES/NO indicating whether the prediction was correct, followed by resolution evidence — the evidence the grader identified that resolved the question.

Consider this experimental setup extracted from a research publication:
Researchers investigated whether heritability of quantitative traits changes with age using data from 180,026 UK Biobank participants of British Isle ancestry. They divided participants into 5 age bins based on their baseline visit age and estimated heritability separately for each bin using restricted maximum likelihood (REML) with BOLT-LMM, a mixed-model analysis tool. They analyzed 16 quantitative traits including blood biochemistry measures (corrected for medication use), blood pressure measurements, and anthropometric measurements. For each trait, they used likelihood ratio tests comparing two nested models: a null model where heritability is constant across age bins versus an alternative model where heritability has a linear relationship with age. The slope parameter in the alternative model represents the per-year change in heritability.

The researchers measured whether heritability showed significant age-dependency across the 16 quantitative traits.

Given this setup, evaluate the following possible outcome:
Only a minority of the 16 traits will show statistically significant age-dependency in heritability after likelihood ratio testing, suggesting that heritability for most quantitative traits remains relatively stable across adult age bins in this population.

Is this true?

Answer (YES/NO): YES